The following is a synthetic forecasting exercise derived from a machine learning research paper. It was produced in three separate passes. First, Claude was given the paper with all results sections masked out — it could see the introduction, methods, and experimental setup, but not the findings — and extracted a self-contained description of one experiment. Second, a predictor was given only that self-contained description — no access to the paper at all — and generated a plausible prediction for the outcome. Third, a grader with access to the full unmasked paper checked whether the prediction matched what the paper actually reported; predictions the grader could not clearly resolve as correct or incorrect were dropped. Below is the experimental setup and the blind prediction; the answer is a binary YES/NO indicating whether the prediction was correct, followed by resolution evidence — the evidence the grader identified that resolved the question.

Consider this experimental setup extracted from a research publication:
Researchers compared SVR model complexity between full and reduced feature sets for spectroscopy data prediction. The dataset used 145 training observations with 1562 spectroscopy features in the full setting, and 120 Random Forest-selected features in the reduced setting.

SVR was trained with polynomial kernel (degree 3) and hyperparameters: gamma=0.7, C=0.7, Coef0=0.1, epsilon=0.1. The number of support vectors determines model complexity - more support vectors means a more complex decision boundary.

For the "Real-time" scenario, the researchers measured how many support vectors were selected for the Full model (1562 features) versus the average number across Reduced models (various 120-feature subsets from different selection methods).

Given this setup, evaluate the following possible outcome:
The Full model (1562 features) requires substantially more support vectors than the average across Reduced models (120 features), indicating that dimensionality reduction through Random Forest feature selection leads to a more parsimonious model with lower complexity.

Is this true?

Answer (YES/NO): NO